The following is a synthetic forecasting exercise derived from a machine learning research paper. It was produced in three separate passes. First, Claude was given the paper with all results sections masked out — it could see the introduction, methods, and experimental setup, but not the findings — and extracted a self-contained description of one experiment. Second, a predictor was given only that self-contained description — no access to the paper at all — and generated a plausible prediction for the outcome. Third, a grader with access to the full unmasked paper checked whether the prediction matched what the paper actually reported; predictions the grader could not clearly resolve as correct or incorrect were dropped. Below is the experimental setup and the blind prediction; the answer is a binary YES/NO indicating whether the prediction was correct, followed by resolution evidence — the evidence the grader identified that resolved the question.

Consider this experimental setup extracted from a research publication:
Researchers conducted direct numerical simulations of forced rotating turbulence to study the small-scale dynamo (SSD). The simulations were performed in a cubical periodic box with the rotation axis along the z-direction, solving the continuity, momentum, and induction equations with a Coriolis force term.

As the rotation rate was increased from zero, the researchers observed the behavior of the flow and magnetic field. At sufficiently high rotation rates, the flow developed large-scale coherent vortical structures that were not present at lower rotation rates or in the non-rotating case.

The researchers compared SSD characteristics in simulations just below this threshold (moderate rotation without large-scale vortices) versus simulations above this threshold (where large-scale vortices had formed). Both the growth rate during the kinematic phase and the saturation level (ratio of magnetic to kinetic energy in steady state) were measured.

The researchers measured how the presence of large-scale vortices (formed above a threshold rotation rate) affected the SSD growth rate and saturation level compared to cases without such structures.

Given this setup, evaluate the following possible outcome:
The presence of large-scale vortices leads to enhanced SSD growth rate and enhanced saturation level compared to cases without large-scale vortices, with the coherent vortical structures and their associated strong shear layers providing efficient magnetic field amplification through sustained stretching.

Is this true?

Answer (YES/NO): YES